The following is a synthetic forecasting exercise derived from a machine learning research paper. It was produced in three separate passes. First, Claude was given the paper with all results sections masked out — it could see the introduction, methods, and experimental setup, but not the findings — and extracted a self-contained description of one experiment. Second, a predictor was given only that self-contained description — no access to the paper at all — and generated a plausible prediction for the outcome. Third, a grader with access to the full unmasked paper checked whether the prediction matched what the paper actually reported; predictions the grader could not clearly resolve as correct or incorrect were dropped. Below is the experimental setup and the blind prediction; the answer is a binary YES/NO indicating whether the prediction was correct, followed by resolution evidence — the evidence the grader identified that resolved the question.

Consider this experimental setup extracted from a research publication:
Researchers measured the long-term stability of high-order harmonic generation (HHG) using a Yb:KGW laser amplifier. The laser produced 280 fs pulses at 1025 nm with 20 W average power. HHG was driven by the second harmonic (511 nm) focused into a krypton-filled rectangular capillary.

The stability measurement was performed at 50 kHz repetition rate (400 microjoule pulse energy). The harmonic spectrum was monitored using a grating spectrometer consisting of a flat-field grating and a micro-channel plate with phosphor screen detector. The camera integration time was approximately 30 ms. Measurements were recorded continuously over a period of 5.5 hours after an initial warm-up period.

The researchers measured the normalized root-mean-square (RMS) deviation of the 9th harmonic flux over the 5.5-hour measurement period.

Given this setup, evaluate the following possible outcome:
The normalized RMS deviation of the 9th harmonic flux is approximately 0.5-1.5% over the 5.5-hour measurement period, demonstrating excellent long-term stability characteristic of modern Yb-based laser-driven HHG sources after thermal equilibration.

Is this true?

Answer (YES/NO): NO